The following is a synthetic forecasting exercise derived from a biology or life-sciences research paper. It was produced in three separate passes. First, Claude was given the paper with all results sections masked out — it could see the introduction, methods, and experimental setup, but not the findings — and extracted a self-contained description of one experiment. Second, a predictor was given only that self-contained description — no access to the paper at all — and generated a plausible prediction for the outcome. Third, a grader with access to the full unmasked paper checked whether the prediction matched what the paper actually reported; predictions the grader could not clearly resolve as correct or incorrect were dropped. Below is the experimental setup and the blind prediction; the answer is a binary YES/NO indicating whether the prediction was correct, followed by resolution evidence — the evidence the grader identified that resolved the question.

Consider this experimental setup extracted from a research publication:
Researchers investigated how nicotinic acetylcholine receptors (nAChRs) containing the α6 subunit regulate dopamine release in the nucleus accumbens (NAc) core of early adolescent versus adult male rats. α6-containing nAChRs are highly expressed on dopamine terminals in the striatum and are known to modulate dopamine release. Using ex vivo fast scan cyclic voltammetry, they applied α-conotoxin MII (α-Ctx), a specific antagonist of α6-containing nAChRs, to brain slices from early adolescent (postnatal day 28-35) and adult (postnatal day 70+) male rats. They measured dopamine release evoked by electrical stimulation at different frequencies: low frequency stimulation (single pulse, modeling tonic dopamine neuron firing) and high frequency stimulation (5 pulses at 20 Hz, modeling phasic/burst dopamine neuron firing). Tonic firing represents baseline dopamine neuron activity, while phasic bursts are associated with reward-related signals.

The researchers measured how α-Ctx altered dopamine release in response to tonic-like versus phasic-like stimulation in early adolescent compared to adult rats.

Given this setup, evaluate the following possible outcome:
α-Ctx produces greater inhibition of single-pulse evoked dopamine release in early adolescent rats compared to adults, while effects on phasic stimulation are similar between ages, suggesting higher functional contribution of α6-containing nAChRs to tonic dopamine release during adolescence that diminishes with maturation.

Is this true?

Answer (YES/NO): NO